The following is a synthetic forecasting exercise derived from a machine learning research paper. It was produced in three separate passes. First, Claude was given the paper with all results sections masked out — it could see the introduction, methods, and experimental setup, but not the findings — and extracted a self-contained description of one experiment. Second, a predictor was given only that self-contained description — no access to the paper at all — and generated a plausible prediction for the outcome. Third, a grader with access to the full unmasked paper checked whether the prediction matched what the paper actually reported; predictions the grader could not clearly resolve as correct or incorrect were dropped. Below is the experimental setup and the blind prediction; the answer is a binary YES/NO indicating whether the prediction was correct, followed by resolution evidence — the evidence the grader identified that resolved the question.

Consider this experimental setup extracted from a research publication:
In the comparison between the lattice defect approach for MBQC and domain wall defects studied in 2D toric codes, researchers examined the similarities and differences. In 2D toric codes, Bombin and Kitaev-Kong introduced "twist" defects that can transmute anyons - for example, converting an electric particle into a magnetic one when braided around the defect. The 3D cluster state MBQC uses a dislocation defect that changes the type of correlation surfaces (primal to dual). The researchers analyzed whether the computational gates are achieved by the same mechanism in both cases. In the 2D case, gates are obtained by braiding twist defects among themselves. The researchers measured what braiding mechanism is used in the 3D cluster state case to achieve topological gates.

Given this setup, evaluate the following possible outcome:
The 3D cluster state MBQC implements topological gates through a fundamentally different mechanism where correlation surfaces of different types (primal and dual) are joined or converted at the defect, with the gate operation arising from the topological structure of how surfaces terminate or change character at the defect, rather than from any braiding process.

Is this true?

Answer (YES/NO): NO